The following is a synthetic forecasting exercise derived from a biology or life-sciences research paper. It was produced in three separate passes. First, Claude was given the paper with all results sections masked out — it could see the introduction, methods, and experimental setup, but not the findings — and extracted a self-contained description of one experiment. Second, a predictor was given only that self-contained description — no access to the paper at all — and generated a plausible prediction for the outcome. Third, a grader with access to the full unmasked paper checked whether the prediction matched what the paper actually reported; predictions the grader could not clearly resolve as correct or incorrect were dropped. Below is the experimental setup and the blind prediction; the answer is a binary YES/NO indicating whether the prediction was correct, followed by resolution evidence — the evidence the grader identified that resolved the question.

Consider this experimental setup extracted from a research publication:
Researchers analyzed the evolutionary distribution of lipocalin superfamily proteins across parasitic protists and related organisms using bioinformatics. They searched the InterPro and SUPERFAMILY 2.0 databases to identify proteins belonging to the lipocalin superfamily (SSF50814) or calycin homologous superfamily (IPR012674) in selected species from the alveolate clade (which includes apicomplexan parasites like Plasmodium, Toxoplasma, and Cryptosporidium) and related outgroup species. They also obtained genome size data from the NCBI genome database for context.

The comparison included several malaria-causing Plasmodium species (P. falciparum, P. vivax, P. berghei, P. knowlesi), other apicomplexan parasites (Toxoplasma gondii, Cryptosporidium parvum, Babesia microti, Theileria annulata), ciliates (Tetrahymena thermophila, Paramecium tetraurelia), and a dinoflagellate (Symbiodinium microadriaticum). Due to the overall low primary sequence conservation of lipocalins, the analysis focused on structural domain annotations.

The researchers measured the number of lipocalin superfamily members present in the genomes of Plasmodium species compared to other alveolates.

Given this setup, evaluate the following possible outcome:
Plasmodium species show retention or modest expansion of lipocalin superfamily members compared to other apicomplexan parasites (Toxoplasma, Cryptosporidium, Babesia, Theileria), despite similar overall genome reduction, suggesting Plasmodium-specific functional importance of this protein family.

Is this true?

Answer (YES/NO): NO